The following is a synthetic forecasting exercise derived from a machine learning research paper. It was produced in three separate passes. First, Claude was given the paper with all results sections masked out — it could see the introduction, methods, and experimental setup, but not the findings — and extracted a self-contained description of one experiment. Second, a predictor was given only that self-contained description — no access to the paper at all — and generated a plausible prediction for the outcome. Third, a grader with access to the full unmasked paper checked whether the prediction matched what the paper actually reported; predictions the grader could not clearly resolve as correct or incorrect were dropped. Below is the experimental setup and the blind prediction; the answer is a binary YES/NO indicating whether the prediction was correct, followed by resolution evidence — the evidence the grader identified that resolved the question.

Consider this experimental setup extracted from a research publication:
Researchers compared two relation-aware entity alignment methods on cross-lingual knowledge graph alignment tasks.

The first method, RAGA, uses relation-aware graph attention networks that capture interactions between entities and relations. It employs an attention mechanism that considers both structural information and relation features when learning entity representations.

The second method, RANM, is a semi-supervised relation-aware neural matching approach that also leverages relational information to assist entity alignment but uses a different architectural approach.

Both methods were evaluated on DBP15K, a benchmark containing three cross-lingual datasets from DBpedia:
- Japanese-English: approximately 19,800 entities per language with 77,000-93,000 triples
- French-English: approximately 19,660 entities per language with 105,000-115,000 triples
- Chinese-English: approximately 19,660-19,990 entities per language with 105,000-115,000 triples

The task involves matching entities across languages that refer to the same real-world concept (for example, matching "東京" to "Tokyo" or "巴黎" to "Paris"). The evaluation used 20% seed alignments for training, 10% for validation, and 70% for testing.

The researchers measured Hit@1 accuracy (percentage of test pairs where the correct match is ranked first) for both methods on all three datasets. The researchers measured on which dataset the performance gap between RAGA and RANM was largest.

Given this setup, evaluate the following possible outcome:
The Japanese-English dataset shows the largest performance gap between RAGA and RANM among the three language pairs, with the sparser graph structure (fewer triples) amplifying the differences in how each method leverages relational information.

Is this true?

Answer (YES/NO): YES